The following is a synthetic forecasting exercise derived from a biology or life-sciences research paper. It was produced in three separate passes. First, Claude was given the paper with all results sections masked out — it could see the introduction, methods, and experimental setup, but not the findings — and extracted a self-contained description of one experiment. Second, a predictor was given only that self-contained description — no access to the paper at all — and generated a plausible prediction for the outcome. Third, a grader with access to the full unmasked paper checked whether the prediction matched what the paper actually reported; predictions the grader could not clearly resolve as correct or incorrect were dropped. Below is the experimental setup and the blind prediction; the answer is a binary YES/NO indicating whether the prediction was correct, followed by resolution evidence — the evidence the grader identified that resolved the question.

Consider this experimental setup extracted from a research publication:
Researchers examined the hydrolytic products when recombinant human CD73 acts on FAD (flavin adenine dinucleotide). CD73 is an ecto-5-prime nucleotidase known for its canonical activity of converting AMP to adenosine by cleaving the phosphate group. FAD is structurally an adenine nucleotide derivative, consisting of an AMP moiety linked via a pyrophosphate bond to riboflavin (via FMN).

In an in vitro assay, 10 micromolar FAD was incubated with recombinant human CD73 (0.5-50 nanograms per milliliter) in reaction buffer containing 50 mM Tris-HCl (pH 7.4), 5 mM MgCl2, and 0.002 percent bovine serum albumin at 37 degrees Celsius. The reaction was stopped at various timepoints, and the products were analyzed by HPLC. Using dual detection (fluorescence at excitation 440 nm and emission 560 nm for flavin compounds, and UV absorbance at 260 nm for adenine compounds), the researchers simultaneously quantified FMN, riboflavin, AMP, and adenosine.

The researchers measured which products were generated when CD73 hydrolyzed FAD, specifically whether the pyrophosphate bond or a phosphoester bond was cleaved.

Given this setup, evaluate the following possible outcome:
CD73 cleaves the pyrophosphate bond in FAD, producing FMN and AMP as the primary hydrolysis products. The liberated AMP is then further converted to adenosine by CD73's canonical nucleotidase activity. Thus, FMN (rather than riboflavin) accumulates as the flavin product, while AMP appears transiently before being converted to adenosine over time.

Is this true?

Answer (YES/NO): NO